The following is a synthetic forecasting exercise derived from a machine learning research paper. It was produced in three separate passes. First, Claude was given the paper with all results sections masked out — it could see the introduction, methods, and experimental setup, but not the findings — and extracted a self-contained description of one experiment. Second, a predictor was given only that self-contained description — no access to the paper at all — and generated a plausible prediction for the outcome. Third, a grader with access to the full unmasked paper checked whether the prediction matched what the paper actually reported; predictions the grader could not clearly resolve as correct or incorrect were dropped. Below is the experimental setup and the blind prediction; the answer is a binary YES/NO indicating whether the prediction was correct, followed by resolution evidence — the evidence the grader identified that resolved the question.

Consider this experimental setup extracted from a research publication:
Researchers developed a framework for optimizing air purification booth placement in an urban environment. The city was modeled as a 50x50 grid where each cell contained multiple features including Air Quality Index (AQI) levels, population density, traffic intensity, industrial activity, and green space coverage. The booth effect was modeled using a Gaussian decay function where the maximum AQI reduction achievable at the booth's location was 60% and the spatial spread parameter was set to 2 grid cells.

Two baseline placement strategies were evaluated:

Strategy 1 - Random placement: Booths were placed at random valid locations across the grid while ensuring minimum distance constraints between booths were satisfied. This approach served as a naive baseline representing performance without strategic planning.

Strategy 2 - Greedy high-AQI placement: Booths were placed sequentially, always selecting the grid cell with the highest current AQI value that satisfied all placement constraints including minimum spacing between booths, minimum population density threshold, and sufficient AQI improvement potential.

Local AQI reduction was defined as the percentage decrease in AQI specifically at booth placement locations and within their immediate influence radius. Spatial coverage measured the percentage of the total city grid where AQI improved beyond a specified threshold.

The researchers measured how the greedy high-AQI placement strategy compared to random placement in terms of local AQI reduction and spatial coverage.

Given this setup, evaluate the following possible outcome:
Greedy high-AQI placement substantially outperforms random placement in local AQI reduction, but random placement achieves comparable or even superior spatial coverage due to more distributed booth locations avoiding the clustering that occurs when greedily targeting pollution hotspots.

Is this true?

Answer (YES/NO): NO